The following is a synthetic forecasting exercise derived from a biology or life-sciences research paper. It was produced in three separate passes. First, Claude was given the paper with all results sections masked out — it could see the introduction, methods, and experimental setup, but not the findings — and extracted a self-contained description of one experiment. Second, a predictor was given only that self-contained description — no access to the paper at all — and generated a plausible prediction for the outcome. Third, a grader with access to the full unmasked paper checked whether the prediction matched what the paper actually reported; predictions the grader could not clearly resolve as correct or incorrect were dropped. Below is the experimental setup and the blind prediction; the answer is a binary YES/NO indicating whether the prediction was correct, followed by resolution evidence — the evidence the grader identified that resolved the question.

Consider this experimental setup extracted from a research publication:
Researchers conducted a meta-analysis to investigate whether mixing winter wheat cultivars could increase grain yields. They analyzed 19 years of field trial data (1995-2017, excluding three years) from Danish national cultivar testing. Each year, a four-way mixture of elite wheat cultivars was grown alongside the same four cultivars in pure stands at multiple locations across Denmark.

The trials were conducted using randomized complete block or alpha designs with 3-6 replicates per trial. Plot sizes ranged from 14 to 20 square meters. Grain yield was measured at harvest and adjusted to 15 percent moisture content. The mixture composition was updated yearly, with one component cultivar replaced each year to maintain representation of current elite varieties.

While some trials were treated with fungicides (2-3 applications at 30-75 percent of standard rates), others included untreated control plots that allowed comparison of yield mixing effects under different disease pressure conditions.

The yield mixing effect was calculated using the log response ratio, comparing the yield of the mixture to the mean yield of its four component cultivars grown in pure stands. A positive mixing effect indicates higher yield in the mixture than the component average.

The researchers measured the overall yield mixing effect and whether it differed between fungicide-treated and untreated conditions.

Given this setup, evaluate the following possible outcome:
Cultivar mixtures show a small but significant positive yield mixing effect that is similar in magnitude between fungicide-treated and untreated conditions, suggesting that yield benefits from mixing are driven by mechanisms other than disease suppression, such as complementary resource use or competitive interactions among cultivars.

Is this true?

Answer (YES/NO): NO